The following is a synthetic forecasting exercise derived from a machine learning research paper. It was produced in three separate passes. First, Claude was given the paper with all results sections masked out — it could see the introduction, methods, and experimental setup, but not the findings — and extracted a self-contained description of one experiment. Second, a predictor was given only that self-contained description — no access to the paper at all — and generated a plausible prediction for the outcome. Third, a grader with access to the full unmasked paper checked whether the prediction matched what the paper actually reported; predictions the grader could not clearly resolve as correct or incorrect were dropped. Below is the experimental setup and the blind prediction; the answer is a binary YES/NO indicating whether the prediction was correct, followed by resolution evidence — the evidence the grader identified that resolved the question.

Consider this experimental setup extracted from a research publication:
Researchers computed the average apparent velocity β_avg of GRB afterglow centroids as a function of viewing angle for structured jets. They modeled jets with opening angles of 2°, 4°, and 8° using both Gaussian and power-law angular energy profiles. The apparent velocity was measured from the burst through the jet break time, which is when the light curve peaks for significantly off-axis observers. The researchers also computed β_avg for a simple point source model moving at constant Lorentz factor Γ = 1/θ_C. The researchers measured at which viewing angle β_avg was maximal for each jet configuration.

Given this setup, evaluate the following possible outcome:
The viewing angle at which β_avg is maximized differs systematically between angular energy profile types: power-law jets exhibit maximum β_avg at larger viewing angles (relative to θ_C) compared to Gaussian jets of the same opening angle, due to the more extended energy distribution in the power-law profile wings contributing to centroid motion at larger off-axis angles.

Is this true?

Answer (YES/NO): NO